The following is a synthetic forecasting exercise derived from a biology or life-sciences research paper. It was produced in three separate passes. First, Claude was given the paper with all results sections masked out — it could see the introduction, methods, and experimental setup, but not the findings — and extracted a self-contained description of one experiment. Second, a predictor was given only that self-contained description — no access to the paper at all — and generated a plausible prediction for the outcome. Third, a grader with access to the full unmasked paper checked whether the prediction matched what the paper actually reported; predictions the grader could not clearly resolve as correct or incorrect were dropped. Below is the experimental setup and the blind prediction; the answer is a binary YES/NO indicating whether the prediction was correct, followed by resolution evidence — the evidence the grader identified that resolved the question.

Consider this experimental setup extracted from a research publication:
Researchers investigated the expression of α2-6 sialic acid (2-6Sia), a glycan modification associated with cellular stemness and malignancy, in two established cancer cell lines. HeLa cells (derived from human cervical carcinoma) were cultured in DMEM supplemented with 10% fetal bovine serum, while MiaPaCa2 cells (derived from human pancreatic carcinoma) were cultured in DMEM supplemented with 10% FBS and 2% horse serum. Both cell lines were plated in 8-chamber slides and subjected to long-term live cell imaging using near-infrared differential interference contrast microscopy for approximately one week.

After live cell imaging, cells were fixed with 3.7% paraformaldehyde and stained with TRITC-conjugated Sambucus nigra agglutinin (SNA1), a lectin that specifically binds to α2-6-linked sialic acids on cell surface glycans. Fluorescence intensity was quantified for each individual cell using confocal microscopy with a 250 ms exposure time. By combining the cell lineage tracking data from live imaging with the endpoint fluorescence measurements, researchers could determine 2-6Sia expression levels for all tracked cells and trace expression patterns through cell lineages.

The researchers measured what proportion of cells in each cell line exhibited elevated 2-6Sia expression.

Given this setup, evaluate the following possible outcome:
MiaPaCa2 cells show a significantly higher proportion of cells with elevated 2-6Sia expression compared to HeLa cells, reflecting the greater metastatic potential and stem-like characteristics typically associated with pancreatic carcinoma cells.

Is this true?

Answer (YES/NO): YES